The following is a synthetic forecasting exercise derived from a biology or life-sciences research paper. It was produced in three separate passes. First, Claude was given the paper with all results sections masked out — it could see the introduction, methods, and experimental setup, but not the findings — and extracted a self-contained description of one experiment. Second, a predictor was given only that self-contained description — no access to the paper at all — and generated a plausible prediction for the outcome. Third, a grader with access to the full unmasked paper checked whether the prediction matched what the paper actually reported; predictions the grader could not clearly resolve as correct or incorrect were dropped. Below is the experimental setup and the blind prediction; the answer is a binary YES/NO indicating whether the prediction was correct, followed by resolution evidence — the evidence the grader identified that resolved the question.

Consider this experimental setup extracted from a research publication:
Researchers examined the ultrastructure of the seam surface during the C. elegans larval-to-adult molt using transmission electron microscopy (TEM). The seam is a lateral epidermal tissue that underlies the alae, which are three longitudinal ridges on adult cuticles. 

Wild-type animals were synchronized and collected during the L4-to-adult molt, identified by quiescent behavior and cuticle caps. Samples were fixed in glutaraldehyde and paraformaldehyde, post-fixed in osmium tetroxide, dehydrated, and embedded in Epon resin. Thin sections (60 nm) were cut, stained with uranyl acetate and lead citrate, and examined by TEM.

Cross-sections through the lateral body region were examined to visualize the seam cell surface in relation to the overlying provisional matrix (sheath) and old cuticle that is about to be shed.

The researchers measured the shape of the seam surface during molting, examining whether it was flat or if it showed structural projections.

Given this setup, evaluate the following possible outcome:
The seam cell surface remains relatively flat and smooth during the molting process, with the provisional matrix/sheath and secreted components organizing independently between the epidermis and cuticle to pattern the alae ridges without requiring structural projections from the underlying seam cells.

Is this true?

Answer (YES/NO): NO